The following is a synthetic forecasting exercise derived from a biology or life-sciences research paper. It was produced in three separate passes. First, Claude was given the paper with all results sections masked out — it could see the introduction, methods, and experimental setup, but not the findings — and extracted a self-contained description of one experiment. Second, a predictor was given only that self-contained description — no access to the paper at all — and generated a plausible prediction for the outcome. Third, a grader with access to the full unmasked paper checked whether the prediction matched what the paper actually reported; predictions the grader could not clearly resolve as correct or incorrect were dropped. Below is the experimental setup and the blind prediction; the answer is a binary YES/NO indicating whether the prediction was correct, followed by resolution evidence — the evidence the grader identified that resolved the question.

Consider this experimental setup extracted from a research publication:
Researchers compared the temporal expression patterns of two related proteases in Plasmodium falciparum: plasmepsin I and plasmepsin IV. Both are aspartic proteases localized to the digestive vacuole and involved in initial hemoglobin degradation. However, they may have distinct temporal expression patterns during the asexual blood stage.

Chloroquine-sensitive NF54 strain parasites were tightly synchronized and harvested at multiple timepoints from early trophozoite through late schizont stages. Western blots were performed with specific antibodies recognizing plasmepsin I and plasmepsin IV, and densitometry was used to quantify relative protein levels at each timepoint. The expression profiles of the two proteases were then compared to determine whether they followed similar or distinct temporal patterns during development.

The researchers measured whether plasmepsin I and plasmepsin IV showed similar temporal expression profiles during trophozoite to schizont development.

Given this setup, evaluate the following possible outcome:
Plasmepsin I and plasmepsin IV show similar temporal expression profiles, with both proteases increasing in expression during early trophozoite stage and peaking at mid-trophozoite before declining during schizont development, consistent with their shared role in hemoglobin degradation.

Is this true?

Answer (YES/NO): NO